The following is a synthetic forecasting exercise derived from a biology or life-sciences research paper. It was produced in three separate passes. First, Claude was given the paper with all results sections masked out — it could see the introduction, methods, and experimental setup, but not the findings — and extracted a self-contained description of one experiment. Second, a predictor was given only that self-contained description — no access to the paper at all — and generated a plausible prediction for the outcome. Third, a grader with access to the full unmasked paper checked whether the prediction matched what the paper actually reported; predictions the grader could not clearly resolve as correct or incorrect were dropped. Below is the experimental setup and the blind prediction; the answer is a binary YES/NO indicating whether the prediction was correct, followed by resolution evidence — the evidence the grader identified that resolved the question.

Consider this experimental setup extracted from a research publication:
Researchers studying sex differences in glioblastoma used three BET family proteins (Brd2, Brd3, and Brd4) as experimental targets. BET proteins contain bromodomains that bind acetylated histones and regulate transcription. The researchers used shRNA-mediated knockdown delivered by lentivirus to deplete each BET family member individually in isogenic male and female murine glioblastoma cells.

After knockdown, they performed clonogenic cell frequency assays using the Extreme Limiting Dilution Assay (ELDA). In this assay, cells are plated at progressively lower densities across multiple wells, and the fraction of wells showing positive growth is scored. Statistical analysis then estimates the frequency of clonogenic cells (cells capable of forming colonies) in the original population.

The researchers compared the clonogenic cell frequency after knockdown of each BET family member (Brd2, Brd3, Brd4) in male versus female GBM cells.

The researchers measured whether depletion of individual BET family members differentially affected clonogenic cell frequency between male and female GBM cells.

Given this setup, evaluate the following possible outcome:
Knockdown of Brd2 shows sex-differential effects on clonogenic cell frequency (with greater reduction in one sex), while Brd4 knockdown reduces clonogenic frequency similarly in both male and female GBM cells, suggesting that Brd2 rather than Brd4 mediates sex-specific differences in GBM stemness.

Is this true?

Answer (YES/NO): NO